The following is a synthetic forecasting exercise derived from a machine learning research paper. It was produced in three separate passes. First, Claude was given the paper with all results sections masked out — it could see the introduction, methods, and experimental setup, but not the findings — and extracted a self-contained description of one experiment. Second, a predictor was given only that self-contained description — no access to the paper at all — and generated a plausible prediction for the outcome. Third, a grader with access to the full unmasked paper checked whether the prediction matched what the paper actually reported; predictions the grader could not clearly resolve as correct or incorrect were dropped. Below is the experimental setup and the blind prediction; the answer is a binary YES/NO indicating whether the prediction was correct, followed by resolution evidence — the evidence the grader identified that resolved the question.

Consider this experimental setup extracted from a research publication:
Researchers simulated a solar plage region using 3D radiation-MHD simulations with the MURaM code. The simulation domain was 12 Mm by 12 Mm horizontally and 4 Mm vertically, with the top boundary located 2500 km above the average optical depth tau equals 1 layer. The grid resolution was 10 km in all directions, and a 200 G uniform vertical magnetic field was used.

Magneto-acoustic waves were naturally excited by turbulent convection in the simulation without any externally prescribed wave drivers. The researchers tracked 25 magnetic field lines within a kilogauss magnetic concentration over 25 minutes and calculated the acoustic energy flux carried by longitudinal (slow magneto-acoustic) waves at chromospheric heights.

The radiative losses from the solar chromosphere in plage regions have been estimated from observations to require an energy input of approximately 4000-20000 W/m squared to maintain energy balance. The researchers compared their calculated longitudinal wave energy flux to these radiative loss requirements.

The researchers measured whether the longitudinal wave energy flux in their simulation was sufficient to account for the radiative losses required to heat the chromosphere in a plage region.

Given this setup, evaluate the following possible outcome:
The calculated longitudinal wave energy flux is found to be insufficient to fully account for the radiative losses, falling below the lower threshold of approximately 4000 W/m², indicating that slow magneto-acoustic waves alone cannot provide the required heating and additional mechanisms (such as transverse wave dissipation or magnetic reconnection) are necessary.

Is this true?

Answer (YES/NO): NO